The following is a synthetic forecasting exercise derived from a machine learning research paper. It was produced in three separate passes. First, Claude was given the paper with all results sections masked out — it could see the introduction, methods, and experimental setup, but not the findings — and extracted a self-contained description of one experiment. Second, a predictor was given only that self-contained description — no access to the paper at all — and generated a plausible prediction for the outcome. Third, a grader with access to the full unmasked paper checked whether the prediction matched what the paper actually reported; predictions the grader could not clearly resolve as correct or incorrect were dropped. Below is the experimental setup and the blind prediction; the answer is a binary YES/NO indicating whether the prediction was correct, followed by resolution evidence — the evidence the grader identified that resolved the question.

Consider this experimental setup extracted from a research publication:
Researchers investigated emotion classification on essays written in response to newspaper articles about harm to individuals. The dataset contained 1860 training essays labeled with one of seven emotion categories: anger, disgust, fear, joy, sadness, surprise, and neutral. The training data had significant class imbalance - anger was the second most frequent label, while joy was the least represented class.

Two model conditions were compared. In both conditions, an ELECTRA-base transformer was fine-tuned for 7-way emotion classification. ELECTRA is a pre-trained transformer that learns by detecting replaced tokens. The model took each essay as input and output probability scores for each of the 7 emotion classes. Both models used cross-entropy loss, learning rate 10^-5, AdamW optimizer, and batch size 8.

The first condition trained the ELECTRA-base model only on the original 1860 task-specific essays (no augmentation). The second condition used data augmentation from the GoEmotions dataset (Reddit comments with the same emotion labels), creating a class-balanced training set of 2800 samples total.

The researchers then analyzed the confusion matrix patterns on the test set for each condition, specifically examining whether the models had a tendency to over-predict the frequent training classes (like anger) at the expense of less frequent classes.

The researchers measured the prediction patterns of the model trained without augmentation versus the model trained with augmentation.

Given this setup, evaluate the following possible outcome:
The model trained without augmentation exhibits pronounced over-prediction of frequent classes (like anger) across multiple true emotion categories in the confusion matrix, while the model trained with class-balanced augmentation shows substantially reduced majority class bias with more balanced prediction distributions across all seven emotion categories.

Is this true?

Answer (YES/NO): YES